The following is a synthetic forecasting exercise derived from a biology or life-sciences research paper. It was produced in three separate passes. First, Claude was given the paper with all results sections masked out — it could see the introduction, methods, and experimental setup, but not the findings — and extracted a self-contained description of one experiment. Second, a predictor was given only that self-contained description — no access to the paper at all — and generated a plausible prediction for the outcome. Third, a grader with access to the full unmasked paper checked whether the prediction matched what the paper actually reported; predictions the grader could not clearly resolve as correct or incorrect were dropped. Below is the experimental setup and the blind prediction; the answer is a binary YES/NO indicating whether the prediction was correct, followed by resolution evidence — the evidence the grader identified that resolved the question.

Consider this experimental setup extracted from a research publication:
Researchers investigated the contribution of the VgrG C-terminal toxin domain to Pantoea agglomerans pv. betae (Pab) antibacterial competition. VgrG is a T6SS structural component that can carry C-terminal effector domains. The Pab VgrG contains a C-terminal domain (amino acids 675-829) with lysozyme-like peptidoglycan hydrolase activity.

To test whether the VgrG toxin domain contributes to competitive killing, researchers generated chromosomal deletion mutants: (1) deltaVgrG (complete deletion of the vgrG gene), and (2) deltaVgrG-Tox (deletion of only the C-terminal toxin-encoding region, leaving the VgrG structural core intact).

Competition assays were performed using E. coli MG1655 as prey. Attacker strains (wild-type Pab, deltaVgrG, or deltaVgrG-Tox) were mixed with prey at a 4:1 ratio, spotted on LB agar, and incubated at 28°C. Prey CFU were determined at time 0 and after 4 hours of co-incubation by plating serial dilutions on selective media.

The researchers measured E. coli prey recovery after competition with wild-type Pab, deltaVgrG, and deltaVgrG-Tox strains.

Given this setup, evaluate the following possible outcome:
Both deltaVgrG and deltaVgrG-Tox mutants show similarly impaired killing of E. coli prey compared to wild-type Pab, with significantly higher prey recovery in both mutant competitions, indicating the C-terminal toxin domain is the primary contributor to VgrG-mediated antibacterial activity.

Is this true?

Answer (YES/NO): NO